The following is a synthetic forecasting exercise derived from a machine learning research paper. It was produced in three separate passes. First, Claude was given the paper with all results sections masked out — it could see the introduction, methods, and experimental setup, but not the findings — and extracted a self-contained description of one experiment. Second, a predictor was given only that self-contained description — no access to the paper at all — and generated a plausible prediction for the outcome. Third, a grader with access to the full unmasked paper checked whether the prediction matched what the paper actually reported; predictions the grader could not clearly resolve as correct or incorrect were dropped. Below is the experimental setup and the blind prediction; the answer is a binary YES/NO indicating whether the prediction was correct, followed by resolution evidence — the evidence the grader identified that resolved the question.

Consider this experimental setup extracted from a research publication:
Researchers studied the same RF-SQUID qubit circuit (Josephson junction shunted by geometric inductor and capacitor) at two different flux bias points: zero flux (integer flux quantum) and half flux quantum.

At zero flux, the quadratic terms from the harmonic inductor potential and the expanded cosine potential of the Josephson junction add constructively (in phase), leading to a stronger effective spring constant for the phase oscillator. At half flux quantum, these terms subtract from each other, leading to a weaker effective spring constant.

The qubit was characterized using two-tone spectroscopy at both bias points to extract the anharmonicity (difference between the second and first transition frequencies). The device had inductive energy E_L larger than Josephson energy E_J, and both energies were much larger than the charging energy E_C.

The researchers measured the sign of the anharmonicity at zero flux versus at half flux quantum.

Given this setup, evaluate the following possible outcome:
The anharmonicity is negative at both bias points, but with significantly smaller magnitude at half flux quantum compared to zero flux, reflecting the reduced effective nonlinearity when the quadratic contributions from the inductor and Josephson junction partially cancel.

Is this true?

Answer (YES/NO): NO